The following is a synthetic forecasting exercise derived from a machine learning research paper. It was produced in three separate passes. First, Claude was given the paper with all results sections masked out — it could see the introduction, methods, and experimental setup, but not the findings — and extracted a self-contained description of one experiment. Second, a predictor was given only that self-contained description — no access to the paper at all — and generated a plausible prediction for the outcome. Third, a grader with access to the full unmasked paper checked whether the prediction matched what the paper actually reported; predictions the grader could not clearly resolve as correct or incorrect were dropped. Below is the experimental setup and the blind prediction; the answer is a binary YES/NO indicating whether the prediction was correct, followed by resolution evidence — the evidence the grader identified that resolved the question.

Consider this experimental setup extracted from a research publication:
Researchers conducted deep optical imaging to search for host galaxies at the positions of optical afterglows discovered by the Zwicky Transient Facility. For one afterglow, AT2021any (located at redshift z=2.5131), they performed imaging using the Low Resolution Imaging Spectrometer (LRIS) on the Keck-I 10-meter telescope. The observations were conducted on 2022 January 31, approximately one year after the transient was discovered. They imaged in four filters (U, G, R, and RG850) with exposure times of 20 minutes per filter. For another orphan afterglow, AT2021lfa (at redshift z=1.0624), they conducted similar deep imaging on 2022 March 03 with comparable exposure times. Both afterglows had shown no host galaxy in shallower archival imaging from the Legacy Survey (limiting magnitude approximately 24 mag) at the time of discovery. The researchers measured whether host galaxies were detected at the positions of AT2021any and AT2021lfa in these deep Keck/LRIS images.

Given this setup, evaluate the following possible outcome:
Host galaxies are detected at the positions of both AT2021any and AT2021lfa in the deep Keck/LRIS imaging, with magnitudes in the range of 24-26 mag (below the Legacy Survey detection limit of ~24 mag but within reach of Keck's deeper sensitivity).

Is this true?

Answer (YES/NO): NO